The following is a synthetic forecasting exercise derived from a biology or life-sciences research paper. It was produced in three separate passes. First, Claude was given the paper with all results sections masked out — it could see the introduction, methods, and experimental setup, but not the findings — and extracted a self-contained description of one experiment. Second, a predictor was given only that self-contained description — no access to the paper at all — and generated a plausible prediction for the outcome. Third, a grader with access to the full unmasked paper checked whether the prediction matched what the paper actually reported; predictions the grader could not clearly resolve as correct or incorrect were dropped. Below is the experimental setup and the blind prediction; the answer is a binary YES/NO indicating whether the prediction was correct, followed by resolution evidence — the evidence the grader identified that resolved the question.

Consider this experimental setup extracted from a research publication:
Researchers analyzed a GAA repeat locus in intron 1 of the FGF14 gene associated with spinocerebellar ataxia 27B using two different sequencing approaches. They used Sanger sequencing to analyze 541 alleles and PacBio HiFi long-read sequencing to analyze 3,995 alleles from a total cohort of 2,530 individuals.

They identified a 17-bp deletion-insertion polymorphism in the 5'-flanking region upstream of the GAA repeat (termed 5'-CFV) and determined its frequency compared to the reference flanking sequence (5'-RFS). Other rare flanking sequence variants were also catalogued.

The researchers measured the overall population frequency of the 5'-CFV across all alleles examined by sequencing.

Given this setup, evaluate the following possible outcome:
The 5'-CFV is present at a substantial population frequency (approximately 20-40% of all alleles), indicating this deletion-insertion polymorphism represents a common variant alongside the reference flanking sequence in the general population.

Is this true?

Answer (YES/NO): NO